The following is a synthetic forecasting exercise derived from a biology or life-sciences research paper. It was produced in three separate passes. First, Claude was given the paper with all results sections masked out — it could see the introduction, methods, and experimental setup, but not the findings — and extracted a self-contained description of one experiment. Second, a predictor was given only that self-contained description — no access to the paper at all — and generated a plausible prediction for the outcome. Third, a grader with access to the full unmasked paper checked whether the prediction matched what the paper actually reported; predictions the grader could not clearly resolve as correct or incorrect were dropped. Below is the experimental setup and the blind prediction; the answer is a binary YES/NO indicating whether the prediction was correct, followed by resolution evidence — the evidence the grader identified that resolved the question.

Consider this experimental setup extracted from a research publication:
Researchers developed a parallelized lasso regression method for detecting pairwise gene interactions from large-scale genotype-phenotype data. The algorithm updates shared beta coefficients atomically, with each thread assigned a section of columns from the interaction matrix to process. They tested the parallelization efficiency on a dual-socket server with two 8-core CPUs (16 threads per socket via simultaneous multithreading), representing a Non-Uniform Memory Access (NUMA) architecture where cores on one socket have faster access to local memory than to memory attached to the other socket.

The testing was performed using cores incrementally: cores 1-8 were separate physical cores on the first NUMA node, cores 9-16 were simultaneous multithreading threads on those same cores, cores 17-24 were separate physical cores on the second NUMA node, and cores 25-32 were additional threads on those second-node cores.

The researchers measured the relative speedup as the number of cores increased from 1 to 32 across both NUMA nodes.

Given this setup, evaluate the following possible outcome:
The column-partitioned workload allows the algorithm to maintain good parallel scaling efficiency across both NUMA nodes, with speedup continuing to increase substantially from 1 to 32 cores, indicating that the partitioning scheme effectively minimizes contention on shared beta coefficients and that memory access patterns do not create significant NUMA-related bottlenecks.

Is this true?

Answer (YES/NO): NO